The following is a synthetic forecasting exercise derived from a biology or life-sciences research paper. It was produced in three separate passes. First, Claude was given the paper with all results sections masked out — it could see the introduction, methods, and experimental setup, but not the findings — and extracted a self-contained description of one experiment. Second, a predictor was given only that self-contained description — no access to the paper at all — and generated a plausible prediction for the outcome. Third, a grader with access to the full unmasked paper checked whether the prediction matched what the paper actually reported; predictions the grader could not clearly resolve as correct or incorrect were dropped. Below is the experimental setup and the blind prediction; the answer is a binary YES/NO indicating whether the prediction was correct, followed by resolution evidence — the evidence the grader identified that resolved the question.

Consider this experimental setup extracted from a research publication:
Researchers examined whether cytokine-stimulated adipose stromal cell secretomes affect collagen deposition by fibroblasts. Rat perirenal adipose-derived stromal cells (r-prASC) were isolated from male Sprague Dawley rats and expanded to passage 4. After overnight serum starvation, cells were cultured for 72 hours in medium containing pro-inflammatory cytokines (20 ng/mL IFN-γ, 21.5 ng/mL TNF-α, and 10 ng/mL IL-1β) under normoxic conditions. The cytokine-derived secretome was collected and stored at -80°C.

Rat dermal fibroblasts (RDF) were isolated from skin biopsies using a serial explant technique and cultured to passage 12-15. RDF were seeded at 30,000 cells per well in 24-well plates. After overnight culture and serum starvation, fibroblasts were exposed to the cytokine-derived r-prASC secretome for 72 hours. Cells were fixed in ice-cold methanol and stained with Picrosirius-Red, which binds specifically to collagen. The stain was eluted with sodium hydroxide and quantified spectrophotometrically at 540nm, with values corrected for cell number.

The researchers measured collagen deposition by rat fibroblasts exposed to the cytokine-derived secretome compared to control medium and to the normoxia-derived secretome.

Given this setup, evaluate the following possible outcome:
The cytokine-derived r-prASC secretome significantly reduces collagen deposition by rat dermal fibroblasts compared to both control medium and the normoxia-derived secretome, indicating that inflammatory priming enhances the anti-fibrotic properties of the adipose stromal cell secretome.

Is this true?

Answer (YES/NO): NO